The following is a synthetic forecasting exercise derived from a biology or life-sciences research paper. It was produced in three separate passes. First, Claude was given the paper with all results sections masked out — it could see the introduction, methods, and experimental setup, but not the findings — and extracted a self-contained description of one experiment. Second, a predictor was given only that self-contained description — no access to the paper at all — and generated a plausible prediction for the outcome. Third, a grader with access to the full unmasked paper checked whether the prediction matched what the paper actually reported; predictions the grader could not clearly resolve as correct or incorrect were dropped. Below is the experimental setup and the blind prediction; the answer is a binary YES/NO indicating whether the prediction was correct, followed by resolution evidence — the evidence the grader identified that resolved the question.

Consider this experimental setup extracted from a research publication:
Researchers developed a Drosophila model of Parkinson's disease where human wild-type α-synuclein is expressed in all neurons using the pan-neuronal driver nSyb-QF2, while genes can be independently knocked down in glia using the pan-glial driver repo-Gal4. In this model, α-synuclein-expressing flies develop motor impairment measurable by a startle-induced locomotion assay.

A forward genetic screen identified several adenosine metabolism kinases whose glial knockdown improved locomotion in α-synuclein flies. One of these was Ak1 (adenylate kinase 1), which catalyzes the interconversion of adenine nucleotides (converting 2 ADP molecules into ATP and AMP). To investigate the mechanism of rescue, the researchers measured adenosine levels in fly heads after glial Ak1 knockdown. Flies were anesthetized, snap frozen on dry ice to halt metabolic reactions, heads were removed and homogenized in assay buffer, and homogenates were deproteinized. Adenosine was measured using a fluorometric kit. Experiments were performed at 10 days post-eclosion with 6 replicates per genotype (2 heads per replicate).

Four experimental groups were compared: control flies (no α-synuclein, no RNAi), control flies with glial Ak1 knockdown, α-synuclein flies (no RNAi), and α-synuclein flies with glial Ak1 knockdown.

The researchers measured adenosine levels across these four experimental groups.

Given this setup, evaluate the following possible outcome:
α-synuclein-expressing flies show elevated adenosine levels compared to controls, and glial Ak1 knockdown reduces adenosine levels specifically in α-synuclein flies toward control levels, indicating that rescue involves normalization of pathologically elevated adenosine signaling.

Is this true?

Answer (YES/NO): NO